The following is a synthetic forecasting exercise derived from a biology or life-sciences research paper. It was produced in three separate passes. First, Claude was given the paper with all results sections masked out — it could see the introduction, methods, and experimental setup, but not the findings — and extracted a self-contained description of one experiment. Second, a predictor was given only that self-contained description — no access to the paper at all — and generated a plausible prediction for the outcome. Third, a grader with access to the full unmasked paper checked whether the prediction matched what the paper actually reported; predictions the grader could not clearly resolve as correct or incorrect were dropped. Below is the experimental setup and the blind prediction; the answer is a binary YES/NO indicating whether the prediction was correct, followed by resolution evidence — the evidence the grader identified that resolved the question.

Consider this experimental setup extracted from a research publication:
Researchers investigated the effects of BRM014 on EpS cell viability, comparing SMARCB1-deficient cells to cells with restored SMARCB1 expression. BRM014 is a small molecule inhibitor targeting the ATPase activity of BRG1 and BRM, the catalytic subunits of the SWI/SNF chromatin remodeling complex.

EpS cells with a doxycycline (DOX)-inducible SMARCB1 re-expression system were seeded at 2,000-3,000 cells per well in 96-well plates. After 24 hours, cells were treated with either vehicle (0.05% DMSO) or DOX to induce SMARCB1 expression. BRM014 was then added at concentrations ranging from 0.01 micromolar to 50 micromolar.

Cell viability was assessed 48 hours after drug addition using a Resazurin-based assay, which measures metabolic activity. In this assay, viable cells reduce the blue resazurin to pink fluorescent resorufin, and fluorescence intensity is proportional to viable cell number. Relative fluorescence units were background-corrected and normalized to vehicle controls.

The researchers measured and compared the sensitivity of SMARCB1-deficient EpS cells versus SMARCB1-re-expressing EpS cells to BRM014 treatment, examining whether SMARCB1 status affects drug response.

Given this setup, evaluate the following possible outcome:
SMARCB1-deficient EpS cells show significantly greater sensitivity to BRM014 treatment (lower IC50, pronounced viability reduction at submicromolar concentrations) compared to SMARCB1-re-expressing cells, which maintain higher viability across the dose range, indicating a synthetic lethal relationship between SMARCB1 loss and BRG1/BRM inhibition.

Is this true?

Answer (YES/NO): NO